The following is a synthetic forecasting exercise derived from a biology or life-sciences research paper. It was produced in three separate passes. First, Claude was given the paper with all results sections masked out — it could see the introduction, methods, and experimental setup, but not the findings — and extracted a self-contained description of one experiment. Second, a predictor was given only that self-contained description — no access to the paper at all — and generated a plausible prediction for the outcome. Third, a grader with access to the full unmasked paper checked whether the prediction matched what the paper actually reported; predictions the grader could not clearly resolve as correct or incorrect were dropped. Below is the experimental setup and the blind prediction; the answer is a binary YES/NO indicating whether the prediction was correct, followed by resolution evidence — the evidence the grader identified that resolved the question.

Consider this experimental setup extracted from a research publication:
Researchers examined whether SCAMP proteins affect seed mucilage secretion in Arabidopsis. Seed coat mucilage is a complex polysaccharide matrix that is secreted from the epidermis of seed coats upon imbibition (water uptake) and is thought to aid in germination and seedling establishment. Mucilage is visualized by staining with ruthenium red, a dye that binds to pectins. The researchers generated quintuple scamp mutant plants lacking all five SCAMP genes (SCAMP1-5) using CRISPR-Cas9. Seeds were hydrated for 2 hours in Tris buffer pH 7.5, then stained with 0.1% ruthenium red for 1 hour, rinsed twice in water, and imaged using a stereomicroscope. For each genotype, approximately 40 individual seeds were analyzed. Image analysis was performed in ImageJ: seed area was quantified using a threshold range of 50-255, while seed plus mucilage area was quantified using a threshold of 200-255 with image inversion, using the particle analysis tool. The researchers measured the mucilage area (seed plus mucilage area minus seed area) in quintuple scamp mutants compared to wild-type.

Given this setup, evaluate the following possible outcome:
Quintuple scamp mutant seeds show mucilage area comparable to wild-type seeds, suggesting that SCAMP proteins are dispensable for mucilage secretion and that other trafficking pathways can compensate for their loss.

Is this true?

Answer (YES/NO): NO